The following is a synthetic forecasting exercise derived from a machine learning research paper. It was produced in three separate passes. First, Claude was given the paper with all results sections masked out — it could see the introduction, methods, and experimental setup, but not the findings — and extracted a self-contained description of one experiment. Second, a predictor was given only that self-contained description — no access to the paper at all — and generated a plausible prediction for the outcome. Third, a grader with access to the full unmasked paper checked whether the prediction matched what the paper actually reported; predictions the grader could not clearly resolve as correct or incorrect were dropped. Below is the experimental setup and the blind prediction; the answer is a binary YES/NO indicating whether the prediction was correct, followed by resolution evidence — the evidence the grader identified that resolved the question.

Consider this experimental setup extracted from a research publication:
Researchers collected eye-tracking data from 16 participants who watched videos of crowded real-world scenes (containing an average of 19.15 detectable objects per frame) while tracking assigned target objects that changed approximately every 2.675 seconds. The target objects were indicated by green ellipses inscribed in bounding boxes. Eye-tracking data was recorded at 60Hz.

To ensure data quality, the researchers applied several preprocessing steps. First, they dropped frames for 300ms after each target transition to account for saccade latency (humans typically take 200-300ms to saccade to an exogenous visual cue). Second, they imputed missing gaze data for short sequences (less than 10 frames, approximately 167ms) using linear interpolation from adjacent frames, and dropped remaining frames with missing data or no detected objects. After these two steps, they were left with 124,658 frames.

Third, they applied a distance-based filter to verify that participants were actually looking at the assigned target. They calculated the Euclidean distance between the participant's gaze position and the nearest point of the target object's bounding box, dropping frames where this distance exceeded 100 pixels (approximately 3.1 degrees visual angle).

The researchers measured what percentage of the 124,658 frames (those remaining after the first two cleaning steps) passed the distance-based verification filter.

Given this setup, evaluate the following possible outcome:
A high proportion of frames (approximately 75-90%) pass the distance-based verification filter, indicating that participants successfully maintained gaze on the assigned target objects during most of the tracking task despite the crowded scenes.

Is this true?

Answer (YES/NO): YES